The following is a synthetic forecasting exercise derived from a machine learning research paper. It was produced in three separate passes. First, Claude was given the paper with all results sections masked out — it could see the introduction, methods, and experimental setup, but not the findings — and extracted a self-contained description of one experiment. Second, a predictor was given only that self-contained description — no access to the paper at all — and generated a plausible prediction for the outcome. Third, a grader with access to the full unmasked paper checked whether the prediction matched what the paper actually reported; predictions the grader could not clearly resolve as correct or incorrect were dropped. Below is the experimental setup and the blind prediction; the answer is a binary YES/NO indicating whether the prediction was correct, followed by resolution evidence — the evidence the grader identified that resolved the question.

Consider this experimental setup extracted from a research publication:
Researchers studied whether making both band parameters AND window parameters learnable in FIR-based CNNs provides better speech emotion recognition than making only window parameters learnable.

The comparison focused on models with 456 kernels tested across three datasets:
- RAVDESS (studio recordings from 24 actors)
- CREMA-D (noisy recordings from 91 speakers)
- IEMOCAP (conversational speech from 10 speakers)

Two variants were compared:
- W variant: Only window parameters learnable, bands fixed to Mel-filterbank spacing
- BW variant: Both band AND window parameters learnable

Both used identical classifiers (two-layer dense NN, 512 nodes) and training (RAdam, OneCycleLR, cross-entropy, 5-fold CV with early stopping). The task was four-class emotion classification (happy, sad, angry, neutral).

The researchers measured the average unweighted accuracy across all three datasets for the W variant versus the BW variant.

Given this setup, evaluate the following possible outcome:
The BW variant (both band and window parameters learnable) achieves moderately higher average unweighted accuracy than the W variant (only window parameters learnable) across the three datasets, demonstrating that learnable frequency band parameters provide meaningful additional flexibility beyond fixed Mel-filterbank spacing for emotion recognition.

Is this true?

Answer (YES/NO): NO